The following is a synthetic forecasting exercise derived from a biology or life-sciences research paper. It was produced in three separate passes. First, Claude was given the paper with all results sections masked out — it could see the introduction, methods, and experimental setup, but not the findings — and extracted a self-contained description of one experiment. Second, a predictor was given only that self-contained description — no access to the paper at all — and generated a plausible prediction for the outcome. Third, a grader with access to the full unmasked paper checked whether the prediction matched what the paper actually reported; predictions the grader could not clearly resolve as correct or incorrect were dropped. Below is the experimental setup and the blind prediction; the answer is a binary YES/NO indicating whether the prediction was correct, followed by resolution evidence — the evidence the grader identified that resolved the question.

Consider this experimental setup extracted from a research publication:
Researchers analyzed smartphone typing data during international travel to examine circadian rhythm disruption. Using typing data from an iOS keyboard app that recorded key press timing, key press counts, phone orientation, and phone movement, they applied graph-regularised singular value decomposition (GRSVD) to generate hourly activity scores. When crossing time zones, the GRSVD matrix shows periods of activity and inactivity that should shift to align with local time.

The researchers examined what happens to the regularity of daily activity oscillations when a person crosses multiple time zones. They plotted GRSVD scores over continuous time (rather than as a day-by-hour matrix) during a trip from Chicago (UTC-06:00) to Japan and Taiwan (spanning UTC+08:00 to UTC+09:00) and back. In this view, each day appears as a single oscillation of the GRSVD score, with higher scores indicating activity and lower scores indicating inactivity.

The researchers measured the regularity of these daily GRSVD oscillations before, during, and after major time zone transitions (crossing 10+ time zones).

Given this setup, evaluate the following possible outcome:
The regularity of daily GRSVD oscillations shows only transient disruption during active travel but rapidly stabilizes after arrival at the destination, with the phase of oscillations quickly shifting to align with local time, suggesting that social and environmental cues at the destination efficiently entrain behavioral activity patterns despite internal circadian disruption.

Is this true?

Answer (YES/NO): NO